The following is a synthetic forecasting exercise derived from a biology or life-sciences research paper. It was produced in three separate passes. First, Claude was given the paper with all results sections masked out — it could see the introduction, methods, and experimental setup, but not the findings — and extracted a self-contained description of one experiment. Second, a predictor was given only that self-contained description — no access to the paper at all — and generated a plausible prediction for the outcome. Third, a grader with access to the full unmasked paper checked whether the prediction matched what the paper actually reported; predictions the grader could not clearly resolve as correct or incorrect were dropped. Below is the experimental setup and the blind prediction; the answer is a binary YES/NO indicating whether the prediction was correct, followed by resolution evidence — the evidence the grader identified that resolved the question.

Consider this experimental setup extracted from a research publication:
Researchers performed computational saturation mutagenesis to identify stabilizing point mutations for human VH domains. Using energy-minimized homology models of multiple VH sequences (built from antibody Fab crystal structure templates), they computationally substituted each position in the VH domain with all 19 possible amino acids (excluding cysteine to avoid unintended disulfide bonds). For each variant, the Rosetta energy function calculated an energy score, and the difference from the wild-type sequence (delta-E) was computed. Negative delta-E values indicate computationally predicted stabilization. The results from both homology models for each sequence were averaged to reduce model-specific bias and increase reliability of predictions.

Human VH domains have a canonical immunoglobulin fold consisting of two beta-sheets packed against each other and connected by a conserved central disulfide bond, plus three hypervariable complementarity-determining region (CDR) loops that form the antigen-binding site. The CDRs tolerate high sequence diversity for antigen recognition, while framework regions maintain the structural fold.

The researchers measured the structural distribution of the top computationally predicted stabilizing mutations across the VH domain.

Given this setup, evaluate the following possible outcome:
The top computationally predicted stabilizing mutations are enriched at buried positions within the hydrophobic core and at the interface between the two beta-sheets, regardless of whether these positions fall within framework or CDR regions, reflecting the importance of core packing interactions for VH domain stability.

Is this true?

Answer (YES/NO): NO